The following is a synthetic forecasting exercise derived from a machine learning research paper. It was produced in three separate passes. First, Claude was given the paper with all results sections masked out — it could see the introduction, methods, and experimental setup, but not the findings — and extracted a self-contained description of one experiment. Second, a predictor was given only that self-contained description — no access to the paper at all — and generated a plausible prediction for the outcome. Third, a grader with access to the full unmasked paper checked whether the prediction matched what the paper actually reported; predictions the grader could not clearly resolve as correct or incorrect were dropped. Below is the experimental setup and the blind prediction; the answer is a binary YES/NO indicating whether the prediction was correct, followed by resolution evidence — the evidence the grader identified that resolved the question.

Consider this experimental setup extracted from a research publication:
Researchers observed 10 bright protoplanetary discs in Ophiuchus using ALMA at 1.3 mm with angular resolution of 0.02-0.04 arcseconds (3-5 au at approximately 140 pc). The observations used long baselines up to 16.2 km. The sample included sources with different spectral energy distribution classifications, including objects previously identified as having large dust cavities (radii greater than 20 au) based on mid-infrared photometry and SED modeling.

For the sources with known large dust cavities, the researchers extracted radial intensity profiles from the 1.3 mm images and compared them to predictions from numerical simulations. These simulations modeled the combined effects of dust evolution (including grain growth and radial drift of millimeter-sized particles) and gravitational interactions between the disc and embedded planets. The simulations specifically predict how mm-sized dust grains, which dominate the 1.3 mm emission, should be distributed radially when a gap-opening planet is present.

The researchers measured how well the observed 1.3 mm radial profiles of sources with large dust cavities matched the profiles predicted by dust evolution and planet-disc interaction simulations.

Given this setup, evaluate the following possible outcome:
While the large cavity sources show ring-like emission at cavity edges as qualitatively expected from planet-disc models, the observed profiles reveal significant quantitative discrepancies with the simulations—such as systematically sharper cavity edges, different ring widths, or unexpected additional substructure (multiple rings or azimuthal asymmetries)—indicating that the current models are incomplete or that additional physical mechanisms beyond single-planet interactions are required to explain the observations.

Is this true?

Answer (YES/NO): NO